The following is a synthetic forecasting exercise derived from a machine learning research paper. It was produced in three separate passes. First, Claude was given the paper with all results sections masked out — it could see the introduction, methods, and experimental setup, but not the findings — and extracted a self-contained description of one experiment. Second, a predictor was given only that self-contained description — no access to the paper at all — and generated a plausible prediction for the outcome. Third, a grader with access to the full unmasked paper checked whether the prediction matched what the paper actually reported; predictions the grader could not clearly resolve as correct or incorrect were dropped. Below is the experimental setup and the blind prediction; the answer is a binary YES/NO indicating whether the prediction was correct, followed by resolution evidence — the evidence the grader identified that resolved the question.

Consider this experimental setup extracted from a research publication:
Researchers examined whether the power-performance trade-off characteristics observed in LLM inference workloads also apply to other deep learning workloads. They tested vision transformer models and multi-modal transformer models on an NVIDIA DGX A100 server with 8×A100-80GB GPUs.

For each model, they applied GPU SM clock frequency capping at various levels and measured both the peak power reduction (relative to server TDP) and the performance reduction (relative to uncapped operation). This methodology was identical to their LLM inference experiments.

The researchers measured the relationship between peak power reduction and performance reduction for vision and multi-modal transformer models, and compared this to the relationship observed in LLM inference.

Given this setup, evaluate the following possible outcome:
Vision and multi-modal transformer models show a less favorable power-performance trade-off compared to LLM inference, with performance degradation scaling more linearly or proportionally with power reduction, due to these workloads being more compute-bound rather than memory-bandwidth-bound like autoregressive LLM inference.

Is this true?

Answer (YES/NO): NO